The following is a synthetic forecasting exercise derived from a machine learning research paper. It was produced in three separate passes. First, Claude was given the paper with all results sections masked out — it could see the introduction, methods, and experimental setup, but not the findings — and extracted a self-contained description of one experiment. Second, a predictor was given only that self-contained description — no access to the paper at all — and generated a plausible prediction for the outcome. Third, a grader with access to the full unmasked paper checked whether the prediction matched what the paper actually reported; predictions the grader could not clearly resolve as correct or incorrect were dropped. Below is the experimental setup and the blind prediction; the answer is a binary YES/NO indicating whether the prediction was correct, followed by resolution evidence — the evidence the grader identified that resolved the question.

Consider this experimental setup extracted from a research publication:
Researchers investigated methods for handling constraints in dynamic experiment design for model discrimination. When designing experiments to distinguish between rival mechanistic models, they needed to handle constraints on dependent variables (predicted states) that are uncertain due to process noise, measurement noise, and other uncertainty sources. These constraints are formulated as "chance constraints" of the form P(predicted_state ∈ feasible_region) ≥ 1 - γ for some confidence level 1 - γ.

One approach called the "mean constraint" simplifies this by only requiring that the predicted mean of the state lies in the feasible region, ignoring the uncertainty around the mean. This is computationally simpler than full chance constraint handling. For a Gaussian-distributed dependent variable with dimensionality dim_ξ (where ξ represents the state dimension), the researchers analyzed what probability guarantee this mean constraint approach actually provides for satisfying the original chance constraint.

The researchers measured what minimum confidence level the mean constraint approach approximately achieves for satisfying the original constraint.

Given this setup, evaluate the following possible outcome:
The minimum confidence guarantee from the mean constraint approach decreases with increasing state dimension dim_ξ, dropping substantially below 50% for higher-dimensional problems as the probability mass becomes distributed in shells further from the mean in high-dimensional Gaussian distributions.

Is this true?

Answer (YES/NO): YES